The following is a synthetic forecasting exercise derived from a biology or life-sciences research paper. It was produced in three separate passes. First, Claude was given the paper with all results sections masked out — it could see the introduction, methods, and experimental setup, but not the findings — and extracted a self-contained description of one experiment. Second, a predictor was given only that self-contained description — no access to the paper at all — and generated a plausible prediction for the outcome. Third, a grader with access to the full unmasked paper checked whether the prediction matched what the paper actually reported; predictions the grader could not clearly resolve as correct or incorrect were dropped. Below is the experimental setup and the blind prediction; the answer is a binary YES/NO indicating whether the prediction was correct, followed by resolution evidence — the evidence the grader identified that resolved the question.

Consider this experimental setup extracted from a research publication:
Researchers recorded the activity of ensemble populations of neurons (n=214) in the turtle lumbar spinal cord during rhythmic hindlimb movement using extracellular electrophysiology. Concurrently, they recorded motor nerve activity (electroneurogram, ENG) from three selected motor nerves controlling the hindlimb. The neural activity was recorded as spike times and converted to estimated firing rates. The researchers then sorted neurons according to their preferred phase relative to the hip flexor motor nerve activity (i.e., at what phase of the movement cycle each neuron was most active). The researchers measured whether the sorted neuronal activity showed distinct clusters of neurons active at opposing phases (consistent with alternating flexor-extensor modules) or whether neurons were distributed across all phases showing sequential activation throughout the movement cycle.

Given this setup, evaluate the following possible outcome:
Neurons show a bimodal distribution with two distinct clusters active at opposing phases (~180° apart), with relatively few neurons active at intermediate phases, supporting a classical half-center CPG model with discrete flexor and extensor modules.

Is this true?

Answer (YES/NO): NO